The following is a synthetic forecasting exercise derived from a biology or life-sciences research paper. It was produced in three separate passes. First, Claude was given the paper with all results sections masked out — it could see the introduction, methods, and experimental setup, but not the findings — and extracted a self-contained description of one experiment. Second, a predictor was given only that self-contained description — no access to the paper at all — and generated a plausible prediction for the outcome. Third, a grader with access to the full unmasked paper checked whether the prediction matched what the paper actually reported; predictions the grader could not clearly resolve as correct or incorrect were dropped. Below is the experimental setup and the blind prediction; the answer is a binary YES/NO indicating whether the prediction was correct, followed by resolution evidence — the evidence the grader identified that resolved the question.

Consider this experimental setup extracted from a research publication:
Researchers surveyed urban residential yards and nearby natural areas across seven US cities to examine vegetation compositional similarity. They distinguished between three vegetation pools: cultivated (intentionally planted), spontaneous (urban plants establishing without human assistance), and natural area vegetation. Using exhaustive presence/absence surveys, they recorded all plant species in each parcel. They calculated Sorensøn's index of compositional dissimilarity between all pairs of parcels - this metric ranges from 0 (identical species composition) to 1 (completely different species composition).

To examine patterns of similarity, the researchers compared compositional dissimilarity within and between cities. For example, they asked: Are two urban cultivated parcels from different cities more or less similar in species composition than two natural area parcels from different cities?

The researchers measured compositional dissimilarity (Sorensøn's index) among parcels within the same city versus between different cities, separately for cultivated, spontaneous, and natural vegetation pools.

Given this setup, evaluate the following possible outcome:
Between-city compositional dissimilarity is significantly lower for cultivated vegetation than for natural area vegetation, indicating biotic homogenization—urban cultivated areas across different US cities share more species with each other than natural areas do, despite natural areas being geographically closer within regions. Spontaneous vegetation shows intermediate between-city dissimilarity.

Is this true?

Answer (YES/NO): YES